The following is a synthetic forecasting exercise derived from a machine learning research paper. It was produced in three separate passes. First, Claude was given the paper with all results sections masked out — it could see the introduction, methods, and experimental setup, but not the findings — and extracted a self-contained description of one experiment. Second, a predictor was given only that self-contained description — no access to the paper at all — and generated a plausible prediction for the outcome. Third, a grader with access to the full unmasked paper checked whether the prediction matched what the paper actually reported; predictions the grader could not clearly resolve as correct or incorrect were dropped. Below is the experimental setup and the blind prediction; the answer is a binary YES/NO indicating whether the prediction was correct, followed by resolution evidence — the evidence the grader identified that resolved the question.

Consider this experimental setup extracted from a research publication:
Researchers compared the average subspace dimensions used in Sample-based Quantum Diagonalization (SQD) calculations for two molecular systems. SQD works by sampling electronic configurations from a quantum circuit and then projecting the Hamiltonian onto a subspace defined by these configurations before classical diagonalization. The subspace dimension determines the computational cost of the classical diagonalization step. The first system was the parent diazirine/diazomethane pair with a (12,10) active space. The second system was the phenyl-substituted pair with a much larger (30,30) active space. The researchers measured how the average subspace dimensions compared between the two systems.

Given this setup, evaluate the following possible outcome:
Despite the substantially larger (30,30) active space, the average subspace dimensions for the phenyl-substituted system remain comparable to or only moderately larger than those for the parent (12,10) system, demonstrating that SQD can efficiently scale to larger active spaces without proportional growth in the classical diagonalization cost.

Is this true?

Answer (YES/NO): NO